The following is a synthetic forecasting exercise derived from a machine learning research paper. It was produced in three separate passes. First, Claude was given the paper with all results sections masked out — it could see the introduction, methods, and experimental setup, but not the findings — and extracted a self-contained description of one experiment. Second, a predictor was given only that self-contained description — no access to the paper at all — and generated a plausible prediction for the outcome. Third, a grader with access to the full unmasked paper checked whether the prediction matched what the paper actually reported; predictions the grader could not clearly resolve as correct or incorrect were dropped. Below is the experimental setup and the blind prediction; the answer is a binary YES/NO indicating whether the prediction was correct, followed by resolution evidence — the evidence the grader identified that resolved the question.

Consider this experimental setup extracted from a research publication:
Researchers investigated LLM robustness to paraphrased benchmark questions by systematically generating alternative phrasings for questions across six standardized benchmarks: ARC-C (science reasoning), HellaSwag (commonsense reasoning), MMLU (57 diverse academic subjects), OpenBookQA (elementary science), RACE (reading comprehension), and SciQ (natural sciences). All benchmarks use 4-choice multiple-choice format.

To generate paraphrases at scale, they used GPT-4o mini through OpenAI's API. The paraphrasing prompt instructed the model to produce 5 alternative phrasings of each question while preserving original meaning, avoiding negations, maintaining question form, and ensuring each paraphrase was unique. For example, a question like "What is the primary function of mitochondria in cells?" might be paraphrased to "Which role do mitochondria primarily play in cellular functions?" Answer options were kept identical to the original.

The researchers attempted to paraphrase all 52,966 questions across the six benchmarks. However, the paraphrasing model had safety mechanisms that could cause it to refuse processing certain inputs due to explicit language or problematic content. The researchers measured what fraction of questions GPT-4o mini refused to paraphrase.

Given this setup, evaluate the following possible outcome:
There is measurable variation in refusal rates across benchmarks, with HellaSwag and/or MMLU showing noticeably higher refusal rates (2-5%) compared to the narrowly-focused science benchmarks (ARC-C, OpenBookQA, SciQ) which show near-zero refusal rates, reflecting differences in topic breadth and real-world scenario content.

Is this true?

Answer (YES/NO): NO